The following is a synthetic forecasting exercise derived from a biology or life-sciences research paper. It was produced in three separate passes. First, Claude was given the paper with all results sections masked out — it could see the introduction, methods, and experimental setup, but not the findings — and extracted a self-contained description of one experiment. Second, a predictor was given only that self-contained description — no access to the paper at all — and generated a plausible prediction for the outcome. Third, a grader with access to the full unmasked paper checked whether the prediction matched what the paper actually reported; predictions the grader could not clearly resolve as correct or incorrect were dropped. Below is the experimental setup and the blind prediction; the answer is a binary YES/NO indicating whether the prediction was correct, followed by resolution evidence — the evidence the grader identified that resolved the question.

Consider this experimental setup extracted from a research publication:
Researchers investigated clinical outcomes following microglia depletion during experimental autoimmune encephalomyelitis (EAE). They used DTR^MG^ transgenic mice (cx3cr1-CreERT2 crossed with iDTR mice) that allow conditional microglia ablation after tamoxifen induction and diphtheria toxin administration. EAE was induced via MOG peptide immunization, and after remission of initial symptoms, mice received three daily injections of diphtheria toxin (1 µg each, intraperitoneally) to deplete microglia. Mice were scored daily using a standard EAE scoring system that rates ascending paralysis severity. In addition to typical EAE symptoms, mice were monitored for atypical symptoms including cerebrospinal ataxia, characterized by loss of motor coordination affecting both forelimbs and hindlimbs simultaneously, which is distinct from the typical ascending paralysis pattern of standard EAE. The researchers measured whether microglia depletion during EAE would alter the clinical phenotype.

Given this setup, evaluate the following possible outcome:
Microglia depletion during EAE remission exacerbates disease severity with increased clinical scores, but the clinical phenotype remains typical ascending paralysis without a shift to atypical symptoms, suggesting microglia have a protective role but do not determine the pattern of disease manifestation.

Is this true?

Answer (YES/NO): NO